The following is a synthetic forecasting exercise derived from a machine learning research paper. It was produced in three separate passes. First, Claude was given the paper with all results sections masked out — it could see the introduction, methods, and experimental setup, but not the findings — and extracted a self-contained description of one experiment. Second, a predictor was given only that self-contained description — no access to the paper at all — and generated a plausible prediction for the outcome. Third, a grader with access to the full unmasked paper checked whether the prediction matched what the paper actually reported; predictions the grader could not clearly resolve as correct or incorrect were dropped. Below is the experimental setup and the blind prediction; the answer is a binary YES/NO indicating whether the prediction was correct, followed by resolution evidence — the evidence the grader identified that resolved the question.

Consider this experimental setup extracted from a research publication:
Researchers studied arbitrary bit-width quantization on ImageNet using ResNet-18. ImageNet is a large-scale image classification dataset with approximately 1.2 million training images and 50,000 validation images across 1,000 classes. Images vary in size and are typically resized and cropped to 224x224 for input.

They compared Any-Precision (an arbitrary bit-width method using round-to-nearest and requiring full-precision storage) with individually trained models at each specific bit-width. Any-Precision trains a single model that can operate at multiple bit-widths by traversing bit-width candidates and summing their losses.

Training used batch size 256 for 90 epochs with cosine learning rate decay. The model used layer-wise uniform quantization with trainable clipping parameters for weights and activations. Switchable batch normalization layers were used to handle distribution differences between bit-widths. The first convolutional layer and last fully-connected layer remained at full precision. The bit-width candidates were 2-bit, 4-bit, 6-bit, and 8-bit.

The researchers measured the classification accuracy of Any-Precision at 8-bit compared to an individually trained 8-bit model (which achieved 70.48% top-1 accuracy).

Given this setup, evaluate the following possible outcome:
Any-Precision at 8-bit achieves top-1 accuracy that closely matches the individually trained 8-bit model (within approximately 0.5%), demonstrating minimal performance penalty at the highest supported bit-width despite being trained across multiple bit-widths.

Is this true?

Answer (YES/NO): NO